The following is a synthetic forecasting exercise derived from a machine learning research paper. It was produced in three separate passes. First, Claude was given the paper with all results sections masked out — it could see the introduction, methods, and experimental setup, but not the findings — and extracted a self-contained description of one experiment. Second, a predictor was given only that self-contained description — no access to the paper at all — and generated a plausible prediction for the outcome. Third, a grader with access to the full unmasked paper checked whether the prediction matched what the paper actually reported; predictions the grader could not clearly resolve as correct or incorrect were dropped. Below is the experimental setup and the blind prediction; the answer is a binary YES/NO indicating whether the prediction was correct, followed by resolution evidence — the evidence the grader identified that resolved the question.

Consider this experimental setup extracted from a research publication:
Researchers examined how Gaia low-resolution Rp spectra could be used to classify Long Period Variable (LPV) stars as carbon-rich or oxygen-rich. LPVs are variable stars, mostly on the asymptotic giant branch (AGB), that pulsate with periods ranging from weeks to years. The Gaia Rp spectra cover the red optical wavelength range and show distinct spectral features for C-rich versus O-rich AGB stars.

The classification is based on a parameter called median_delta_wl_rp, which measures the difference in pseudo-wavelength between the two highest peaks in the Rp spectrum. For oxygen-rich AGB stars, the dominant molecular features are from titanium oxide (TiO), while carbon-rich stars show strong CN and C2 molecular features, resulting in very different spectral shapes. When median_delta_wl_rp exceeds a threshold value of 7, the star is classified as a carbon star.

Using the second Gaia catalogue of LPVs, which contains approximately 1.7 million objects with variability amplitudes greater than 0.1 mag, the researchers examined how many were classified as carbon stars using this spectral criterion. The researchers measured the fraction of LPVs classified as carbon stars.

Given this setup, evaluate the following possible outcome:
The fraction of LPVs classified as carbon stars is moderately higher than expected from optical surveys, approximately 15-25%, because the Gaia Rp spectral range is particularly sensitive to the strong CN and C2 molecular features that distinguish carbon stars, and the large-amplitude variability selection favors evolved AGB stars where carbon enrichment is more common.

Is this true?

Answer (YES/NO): NO